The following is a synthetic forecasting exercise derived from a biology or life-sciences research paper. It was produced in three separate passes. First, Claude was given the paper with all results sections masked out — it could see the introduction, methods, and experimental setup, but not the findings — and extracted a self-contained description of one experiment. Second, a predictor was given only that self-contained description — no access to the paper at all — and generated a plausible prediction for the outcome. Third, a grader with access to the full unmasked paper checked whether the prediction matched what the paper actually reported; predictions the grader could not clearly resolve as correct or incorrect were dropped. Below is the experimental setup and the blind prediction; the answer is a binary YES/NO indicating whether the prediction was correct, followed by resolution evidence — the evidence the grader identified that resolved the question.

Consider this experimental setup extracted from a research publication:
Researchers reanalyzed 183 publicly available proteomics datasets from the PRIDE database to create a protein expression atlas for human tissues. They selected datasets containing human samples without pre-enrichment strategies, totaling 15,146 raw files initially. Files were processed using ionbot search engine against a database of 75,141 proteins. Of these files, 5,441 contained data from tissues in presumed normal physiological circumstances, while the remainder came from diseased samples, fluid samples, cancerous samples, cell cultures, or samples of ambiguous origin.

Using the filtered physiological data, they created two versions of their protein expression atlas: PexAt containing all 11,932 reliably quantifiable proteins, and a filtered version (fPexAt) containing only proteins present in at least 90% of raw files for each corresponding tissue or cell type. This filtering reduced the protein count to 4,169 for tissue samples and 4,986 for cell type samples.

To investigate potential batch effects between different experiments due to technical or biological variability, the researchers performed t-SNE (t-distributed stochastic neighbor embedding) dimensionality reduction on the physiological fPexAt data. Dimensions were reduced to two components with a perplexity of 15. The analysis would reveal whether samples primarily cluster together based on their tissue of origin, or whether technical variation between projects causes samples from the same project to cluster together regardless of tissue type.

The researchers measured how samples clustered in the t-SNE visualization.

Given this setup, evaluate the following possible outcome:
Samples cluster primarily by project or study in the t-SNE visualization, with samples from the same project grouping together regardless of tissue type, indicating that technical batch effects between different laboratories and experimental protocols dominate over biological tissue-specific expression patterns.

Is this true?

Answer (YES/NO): NO